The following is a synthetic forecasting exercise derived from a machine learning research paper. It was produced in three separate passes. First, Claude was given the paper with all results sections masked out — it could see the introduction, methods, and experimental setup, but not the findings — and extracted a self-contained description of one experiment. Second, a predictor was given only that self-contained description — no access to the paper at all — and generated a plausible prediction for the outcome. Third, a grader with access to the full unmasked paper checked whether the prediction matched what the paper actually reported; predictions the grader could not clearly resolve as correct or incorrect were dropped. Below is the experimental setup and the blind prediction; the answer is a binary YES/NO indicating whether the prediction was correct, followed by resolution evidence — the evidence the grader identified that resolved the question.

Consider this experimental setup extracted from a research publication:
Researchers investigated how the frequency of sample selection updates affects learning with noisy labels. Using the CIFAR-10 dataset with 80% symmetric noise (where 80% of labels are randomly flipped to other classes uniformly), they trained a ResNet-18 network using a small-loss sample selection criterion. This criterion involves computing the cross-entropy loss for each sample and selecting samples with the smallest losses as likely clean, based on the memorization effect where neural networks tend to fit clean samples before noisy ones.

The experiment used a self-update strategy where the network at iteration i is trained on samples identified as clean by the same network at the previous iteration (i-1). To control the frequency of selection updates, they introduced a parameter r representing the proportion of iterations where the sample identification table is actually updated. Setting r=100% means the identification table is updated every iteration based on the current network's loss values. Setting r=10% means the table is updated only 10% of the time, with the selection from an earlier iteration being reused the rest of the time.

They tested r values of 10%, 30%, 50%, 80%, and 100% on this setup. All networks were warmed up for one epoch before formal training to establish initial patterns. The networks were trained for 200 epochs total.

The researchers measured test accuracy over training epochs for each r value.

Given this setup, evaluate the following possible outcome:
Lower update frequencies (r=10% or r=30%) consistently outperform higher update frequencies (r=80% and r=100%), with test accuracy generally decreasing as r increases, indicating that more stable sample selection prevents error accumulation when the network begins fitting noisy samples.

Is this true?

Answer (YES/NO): NO